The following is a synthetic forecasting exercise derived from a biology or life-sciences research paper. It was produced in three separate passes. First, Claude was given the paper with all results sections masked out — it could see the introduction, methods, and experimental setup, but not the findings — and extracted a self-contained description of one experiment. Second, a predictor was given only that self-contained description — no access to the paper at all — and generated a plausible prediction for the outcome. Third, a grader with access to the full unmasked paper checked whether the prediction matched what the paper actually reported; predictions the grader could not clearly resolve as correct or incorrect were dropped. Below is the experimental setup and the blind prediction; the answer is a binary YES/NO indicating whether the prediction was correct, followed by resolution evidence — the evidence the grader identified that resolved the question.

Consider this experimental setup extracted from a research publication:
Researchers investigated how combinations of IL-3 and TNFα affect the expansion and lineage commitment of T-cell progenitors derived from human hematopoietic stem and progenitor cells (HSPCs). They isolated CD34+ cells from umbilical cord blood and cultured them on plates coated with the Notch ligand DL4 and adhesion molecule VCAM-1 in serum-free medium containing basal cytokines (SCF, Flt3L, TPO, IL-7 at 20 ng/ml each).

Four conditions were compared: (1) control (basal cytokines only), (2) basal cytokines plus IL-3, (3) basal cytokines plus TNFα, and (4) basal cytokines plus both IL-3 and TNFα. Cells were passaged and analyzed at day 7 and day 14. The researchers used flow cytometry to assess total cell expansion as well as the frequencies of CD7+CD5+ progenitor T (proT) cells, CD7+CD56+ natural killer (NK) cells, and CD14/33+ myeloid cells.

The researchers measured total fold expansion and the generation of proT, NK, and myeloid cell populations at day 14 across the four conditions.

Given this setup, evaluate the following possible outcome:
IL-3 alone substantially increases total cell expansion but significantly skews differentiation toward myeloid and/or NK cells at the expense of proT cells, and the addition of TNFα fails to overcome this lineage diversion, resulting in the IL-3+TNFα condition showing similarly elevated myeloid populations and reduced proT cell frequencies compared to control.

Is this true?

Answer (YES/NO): NO